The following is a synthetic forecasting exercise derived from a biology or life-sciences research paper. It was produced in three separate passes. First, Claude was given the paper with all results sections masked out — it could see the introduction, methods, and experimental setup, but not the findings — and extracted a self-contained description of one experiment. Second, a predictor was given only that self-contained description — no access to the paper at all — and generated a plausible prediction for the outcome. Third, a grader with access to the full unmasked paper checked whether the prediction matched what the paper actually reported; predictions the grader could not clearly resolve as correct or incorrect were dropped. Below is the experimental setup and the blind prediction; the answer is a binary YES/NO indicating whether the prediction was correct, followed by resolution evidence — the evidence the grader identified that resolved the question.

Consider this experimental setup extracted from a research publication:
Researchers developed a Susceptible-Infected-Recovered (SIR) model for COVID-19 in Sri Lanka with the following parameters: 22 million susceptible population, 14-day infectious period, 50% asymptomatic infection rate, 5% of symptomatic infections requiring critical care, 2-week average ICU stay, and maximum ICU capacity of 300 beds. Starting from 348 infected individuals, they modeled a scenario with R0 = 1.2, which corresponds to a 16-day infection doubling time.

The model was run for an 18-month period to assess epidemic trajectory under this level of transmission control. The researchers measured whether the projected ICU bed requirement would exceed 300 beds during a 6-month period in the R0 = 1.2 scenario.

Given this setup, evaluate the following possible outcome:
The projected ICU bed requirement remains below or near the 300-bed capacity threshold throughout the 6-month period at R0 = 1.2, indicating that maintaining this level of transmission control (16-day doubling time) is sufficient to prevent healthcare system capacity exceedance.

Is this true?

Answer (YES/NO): YES